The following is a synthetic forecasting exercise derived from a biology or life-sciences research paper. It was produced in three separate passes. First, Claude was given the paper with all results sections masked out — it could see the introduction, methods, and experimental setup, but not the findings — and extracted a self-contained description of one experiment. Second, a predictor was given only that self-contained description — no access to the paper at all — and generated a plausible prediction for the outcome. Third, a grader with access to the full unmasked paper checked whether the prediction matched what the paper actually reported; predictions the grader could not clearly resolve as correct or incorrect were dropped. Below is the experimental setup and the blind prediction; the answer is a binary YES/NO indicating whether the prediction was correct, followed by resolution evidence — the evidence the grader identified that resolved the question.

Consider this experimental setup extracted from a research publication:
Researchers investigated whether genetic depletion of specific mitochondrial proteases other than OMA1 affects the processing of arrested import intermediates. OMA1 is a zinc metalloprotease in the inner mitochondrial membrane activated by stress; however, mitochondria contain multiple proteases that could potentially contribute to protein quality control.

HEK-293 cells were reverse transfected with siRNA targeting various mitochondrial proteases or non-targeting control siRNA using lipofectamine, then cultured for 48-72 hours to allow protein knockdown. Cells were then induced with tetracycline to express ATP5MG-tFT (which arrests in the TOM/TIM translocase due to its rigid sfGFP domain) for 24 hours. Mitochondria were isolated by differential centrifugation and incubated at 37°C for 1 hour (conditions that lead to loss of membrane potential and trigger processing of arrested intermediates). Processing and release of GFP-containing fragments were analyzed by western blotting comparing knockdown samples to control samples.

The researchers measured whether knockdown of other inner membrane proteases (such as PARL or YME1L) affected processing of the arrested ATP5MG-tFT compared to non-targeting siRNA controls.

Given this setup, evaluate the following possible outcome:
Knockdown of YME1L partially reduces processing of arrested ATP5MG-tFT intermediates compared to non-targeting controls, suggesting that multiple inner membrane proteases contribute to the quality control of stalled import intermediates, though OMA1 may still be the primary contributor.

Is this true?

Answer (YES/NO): NO